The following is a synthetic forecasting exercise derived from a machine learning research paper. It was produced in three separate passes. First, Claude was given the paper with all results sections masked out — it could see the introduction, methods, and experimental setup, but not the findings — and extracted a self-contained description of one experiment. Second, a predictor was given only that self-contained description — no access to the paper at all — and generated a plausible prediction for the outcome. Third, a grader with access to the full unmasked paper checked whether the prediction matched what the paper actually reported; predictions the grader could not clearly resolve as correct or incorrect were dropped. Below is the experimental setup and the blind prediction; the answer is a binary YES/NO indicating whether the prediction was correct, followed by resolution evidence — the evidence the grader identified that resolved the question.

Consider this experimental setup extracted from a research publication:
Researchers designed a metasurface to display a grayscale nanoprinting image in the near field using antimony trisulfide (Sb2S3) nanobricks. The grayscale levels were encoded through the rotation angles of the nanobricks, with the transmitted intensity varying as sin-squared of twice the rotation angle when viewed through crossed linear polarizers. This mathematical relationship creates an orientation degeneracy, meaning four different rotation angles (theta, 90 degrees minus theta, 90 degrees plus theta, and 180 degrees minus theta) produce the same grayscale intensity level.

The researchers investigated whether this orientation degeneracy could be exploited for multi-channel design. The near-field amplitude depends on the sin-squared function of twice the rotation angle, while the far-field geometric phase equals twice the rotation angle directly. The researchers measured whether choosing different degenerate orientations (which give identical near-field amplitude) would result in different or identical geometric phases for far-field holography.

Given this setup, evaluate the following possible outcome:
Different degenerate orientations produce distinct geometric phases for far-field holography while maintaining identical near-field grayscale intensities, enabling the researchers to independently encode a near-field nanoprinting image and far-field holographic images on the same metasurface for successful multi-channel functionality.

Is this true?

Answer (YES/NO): YES